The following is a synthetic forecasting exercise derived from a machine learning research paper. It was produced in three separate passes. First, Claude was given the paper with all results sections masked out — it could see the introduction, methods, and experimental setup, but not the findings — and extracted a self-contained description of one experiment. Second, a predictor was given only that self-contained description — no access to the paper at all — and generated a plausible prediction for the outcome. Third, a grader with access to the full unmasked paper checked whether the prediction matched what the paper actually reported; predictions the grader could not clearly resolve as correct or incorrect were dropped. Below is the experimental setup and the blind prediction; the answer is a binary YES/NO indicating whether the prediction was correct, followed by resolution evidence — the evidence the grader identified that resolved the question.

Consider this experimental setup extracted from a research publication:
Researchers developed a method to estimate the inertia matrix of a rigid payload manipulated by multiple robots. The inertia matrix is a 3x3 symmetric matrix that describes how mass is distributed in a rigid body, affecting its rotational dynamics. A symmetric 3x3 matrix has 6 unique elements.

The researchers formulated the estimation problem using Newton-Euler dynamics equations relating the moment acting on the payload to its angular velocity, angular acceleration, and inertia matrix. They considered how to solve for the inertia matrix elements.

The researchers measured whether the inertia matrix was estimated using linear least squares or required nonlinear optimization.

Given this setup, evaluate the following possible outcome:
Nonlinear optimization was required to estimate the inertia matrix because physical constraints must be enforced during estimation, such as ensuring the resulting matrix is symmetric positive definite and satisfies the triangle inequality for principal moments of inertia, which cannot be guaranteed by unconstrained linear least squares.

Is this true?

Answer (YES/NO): NO